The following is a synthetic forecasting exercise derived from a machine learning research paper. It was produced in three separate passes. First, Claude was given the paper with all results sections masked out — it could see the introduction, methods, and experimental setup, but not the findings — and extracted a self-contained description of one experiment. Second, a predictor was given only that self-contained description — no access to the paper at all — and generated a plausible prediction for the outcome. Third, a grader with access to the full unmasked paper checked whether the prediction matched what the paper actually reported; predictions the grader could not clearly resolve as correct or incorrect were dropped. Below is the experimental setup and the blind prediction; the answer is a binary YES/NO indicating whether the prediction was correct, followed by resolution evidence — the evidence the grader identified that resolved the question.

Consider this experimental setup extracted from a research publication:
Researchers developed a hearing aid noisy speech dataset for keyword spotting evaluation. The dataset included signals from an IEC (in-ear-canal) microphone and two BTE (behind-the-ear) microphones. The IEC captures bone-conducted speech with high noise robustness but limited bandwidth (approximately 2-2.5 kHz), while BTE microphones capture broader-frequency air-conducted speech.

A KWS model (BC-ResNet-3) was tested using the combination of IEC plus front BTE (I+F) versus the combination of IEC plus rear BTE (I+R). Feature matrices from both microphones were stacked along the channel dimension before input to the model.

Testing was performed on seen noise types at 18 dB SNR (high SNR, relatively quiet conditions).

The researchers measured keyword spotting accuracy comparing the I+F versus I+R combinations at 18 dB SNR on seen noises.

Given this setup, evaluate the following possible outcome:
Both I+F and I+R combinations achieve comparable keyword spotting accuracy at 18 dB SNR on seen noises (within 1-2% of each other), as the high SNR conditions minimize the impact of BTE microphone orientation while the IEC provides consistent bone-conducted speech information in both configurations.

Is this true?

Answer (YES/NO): YES